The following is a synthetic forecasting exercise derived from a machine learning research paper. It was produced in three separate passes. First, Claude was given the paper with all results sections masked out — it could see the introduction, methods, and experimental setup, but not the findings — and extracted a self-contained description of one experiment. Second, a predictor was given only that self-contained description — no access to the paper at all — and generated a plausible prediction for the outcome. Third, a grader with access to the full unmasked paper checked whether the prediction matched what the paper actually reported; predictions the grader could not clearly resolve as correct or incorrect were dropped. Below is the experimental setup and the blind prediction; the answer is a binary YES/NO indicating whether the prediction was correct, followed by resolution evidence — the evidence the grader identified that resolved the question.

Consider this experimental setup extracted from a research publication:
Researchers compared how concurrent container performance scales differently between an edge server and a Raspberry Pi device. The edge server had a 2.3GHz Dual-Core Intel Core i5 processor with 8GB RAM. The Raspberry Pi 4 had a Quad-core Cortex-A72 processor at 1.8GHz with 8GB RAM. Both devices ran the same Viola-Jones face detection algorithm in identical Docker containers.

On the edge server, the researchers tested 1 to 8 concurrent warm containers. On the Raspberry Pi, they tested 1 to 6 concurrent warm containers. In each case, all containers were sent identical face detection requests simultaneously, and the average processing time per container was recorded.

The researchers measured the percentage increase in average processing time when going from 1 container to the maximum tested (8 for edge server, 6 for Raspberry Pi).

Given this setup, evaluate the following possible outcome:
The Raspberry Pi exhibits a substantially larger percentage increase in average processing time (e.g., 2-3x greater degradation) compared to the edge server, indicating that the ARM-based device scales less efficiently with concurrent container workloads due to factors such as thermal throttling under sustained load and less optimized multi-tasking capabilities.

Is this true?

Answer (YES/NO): NO